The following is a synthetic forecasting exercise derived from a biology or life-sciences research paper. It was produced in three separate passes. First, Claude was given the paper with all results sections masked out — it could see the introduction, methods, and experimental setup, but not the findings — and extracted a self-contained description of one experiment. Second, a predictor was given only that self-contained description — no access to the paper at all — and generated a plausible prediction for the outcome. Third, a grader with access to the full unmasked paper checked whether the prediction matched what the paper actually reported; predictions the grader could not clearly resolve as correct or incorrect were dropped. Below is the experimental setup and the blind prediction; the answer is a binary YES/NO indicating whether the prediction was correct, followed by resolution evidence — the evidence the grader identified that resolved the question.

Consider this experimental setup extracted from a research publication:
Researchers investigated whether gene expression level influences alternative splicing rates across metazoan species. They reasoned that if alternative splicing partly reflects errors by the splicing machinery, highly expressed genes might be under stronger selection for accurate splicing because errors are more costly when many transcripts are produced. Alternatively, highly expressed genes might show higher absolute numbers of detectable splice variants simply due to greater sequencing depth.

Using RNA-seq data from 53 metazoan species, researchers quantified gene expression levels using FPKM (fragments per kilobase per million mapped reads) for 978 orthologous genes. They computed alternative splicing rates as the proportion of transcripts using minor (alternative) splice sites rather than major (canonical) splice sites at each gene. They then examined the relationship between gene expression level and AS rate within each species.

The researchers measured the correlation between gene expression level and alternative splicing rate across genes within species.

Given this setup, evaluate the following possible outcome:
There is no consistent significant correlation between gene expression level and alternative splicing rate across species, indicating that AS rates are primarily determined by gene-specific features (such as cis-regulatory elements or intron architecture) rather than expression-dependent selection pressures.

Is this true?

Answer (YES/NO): NO